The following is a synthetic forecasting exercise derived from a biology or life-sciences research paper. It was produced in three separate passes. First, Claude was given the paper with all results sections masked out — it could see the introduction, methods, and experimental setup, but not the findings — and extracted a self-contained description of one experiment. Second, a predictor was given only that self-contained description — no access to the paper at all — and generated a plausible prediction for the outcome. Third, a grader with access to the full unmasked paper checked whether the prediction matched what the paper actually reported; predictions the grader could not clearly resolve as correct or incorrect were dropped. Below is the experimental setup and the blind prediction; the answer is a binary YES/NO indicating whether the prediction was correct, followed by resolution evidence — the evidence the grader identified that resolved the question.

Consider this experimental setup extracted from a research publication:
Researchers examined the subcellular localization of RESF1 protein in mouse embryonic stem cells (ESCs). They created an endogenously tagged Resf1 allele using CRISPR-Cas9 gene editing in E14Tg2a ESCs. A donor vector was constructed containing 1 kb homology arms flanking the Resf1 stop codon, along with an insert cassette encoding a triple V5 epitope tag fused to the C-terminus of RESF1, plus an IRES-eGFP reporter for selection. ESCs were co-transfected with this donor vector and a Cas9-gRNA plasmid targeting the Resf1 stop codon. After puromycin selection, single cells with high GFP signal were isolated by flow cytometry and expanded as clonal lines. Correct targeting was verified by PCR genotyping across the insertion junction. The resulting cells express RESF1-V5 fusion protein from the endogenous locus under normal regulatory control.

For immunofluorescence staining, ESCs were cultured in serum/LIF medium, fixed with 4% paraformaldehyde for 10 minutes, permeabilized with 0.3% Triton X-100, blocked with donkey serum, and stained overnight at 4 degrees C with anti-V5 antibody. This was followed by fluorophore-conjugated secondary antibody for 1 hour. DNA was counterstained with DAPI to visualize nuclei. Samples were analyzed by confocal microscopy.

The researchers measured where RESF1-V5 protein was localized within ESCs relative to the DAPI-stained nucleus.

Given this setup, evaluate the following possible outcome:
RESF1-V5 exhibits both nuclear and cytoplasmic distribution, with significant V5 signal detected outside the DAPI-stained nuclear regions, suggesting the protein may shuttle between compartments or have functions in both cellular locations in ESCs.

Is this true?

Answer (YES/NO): NO